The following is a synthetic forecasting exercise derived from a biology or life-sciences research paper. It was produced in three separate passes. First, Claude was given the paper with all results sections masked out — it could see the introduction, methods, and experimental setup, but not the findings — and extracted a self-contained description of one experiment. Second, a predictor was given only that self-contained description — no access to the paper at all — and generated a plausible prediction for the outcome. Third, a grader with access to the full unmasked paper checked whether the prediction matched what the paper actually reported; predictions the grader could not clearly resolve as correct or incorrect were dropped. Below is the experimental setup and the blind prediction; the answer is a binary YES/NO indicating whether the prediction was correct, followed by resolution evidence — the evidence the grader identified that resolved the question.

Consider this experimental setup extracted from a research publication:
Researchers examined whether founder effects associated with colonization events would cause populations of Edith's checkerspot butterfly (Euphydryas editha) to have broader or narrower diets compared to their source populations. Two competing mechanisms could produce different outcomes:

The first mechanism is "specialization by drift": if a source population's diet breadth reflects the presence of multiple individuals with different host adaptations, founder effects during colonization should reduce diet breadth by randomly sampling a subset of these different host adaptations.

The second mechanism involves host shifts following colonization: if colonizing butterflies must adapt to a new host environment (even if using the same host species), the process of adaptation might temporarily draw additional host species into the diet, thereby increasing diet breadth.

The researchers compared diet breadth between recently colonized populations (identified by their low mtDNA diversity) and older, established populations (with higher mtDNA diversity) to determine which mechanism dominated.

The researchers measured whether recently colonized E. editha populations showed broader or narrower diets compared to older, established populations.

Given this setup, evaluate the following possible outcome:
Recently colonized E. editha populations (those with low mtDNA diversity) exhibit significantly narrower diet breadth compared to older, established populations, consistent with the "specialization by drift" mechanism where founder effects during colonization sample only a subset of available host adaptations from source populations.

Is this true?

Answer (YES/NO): NO